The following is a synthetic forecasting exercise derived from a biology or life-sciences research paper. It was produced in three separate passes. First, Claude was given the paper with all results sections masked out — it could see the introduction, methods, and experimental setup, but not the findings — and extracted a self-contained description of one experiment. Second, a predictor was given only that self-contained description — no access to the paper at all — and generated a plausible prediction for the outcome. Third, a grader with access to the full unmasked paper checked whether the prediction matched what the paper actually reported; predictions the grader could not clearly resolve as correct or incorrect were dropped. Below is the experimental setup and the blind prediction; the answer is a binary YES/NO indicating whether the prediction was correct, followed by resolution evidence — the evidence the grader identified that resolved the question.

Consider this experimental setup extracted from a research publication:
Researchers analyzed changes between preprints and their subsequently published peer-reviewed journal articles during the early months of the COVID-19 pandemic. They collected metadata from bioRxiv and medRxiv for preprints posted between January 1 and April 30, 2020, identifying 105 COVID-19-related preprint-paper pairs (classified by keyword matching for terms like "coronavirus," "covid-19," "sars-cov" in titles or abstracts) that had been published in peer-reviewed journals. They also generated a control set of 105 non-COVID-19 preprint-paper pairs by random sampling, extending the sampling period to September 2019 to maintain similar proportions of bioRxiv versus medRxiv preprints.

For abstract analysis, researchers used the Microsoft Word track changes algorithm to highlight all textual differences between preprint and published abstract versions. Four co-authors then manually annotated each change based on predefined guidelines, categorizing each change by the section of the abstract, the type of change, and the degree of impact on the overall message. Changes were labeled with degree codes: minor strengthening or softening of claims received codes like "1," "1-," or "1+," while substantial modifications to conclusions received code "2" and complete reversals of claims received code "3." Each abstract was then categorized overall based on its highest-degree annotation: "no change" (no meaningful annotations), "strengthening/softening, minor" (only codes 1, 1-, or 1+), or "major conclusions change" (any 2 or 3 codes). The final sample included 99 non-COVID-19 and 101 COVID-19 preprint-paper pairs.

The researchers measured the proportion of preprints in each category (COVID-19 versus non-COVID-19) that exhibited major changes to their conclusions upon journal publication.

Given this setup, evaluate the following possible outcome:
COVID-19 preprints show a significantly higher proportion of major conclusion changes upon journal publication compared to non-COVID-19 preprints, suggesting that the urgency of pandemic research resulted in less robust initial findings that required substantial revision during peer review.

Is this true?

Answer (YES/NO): NO